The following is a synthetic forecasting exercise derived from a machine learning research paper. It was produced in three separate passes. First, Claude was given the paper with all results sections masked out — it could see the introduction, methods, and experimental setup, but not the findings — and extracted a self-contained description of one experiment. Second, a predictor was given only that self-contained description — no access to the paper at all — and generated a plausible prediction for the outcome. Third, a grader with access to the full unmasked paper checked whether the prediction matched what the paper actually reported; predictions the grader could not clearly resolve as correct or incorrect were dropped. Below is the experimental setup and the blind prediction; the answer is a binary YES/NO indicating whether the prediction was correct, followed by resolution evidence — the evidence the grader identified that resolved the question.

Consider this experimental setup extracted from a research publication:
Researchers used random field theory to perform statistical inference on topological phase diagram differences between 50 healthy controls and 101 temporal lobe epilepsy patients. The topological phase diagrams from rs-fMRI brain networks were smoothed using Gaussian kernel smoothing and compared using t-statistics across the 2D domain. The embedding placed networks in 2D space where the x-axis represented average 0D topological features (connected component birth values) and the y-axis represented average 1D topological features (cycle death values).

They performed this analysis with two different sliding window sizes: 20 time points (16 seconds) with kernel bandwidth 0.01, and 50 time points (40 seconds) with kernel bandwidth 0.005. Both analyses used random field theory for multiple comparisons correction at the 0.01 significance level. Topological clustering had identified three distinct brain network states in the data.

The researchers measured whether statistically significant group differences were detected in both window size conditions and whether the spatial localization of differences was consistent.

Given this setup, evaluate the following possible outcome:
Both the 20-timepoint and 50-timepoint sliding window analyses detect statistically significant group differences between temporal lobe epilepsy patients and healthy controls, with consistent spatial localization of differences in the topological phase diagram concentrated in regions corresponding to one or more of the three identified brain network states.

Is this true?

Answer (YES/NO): YES